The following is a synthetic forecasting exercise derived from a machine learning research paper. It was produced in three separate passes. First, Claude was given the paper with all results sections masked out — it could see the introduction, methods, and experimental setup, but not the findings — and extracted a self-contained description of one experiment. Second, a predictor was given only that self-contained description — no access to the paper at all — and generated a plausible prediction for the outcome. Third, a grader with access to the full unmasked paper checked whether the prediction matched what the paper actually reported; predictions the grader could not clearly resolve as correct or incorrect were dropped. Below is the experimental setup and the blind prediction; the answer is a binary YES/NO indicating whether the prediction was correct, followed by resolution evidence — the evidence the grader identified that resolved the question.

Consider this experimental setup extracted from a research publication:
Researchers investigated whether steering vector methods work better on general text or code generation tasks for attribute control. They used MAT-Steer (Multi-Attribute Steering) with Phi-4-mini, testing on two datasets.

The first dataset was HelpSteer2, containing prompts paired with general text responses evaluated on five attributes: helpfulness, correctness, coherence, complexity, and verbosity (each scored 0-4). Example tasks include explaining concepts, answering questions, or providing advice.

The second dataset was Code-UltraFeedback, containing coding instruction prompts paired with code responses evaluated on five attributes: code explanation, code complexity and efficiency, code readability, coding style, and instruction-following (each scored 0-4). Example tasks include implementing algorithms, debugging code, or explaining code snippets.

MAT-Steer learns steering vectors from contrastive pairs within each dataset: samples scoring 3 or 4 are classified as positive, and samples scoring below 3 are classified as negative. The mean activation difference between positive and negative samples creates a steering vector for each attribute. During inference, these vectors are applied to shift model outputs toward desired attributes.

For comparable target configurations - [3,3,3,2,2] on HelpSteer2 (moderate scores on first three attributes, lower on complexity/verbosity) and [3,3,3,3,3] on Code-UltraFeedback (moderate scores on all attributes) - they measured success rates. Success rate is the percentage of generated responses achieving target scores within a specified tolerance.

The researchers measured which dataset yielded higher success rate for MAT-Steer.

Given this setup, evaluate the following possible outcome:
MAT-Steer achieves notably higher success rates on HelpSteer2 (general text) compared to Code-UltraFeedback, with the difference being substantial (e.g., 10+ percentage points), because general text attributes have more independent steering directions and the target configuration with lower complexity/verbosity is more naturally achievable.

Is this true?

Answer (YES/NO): NO